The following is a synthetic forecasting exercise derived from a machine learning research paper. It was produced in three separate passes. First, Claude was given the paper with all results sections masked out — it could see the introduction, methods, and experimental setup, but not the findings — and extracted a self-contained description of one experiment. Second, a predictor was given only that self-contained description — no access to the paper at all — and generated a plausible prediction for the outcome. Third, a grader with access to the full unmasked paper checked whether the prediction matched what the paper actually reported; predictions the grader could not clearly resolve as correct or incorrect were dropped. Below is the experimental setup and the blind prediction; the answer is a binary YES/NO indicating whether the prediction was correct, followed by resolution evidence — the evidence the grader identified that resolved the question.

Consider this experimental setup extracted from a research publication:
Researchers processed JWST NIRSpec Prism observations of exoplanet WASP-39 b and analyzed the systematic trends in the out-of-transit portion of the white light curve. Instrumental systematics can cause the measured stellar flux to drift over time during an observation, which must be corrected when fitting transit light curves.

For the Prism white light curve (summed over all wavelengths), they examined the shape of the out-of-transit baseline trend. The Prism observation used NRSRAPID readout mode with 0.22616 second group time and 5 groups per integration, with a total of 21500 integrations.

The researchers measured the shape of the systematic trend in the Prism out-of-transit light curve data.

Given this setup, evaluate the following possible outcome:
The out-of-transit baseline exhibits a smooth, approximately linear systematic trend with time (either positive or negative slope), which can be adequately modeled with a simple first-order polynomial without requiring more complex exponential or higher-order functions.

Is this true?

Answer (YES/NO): NO